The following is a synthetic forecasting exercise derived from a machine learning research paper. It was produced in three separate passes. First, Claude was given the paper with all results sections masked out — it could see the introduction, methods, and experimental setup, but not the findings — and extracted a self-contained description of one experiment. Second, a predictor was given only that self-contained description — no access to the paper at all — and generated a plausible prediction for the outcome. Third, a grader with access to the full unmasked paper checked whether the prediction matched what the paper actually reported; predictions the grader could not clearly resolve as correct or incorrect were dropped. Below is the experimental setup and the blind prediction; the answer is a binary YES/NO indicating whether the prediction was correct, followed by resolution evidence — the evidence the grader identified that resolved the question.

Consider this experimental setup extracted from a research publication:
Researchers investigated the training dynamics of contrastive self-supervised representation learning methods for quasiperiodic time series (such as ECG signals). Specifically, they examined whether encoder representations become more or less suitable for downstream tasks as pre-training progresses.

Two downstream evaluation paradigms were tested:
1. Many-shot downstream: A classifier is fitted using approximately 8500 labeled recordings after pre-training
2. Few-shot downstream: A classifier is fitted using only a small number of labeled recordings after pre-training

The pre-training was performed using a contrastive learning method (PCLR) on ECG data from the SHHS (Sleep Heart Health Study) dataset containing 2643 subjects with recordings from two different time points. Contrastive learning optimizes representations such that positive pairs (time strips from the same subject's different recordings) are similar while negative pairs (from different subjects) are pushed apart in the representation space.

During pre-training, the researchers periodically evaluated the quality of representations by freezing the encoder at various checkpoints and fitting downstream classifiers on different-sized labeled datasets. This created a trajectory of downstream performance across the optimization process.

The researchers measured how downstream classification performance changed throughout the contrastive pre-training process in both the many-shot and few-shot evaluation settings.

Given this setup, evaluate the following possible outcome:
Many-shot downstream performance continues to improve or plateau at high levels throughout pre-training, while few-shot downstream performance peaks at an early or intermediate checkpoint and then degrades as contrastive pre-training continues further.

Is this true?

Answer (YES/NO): YES